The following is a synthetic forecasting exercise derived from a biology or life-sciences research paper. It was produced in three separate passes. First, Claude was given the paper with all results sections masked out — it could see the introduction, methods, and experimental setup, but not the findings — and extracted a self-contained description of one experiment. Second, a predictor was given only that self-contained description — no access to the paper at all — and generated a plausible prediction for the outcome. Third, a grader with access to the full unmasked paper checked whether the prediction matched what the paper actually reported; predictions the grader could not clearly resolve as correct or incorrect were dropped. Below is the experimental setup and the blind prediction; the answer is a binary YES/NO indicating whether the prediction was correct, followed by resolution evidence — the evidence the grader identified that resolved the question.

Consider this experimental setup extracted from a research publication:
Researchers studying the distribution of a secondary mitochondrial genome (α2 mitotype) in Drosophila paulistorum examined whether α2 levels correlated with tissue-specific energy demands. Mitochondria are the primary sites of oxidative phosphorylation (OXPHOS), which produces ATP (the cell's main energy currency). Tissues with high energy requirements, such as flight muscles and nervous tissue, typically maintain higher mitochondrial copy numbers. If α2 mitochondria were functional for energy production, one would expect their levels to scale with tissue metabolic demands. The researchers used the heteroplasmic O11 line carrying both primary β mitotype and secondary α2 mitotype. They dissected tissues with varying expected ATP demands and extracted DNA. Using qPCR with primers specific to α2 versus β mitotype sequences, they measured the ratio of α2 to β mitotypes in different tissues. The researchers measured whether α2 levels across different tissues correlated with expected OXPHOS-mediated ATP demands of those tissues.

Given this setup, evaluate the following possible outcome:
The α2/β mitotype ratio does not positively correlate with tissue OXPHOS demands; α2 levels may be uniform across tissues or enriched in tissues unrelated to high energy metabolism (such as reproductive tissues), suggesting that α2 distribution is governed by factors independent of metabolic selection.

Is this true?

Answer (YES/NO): YES